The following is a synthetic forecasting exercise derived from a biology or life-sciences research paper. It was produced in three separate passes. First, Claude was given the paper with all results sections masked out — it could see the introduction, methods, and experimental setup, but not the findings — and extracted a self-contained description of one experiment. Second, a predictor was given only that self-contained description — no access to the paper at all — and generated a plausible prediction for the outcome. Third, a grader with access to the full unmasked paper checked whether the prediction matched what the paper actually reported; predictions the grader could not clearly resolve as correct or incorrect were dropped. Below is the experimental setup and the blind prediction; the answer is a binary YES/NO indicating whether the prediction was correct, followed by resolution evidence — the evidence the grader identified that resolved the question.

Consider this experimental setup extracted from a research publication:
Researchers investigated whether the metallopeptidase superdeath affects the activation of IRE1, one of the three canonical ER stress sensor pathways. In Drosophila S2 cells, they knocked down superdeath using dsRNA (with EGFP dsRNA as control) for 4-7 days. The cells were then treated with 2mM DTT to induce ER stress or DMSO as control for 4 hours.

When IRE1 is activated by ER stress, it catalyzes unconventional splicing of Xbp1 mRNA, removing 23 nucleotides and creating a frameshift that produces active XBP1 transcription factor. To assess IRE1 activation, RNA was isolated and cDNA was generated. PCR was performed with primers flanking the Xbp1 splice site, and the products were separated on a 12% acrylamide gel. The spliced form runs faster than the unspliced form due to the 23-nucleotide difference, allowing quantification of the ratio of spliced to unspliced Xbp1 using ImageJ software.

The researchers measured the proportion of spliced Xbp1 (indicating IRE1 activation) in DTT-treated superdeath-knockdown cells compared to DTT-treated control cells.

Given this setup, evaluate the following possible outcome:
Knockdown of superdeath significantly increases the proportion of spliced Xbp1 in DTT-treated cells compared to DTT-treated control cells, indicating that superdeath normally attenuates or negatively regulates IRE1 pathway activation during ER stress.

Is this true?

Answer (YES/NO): NO